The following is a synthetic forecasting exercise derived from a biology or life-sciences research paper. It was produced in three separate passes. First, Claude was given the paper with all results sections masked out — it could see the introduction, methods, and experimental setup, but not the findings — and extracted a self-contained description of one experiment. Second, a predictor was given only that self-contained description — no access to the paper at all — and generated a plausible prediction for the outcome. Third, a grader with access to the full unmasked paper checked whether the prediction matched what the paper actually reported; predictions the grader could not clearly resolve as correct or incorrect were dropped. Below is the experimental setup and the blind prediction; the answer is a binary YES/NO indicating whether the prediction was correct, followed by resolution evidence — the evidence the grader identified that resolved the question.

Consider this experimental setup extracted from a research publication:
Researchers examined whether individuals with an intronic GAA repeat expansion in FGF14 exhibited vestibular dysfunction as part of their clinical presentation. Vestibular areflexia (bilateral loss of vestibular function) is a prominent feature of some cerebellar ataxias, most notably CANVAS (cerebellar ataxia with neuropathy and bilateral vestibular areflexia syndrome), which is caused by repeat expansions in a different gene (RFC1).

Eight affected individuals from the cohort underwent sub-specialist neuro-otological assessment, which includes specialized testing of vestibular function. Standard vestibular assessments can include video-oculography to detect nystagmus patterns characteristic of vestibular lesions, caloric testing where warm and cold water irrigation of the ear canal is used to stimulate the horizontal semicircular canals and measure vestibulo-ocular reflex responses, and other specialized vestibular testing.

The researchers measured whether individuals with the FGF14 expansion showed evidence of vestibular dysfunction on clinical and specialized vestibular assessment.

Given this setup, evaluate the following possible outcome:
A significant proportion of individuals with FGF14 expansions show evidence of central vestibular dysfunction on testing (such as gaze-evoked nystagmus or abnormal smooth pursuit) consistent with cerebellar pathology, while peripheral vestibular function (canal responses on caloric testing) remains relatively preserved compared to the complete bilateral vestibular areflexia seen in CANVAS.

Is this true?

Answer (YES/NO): NO